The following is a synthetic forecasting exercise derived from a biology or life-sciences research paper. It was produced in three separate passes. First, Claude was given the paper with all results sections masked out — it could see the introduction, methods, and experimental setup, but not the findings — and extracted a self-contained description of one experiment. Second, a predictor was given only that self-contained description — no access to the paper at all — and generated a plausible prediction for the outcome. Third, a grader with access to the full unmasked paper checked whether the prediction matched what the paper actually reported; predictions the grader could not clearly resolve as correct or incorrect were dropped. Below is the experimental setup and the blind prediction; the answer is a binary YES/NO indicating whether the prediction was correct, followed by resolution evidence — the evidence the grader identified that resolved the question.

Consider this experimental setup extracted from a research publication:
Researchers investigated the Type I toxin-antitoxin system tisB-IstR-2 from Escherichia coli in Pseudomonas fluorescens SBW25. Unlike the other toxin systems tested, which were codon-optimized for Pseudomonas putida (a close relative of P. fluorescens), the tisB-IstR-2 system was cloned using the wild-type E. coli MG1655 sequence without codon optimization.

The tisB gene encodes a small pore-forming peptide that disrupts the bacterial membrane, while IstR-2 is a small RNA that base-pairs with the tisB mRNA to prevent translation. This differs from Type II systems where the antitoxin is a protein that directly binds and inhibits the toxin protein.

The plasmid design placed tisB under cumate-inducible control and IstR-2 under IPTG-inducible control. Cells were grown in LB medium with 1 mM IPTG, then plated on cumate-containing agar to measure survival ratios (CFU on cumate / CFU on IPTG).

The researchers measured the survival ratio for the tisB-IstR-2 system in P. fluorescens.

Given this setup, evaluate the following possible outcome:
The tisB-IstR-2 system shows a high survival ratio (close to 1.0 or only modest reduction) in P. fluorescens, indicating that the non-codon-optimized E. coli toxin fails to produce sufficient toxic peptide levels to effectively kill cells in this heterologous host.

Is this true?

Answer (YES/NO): NO